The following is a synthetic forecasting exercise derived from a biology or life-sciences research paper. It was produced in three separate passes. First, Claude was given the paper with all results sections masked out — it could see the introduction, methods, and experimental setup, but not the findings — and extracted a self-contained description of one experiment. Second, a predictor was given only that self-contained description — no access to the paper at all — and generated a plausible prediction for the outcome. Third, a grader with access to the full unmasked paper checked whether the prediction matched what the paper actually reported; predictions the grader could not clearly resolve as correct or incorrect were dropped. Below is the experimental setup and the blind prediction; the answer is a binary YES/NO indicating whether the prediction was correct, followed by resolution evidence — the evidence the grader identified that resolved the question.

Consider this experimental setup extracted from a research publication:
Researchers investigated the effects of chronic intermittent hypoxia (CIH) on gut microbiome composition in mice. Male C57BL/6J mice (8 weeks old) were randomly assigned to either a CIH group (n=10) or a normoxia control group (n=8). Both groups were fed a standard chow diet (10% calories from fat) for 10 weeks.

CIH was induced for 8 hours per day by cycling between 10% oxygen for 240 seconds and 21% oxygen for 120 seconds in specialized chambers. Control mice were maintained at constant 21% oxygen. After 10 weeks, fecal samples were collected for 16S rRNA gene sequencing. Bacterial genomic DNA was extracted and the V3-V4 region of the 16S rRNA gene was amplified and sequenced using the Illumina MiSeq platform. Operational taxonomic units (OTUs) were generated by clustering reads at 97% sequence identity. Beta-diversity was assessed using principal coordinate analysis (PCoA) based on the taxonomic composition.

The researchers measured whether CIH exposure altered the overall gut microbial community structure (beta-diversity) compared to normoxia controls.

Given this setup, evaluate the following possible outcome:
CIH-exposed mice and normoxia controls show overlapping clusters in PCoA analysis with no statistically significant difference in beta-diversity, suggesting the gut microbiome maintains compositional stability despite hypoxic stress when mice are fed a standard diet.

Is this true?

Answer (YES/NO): NO